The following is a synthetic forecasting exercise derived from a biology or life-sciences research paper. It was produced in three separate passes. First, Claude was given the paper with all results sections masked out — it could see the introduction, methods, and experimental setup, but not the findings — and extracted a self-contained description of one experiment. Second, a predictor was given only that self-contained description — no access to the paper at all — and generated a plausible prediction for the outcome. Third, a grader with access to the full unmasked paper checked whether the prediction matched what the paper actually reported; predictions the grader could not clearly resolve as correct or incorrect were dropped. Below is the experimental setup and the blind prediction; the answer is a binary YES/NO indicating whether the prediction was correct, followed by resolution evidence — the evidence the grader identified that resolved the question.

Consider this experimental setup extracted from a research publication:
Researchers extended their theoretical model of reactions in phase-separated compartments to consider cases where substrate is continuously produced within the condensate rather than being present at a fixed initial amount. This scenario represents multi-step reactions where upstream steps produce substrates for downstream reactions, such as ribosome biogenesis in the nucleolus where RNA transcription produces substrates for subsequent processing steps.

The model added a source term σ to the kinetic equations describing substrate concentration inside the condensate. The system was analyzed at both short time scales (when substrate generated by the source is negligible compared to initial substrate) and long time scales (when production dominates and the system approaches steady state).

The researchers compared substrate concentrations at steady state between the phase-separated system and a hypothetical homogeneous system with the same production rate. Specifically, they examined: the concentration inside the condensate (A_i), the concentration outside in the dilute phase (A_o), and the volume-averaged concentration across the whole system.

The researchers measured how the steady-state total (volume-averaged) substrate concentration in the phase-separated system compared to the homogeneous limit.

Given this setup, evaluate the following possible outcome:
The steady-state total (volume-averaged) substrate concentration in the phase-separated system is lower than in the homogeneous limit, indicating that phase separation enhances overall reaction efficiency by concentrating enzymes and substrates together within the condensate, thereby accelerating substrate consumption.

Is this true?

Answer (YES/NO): NO